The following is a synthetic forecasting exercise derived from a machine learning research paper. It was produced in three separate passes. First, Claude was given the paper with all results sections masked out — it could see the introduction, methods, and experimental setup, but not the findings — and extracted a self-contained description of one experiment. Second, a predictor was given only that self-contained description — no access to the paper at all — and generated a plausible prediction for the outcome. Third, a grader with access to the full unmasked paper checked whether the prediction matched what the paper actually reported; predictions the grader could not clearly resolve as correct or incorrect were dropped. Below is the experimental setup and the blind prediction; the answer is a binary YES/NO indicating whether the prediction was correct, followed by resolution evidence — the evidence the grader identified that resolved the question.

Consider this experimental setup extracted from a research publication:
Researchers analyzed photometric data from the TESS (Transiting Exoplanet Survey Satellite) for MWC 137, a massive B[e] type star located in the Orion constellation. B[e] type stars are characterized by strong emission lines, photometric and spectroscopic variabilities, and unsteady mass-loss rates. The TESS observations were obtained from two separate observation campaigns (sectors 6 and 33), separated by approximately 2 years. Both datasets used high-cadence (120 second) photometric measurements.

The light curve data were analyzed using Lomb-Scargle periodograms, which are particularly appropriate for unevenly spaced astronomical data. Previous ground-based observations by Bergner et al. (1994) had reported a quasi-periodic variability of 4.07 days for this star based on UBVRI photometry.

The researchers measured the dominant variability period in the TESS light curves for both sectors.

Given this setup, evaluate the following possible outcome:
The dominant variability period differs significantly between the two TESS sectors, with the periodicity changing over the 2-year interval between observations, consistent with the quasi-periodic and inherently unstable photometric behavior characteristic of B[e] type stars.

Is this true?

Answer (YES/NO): NO